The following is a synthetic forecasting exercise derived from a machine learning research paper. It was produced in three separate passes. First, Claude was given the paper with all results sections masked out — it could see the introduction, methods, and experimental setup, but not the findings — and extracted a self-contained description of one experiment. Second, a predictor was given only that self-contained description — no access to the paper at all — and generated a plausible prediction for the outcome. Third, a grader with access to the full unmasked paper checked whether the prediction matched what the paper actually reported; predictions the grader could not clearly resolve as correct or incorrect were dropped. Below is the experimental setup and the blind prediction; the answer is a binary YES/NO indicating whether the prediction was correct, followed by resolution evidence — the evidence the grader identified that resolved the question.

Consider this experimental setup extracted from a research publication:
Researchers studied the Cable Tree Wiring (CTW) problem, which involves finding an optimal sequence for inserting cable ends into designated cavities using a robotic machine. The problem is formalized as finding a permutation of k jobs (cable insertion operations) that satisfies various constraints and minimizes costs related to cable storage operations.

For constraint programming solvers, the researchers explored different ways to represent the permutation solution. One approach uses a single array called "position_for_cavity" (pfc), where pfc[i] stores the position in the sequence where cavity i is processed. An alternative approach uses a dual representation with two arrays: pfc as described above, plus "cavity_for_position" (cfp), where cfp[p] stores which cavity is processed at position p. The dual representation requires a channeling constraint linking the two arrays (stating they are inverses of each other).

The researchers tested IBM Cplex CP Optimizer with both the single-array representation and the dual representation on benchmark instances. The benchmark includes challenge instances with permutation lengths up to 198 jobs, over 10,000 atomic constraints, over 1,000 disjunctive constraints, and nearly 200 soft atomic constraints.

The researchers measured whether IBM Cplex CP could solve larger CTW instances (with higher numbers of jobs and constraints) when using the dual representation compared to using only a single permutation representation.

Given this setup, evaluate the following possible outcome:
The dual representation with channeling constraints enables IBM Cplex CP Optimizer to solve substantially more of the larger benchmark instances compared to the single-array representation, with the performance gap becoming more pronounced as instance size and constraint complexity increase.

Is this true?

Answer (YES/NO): YES